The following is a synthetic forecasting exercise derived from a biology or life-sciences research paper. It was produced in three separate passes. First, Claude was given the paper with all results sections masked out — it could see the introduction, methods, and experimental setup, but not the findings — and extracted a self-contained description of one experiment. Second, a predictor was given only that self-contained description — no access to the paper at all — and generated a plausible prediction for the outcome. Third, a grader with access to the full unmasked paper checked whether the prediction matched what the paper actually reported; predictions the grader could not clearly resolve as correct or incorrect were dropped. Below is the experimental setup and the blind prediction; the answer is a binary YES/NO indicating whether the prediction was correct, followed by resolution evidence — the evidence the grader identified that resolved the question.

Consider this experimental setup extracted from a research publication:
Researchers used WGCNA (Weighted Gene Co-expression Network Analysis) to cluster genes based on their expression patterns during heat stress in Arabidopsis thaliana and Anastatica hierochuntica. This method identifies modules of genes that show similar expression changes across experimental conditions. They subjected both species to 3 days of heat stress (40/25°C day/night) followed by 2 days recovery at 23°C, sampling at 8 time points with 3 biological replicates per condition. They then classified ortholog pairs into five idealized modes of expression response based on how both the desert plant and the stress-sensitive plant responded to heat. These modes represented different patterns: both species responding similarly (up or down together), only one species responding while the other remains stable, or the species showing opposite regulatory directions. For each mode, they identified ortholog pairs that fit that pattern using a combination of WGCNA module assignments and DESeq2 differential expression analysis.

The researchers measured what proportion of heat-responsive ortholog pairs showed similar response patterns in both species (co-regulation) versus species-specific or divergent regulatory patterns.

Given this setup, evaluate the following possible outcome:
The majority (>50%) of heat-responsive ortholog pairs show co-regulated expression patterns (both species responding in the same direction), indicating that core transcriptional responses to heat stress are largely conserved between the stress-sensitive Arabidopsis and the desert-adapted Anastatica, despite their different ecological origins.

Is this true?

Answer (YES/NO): YES